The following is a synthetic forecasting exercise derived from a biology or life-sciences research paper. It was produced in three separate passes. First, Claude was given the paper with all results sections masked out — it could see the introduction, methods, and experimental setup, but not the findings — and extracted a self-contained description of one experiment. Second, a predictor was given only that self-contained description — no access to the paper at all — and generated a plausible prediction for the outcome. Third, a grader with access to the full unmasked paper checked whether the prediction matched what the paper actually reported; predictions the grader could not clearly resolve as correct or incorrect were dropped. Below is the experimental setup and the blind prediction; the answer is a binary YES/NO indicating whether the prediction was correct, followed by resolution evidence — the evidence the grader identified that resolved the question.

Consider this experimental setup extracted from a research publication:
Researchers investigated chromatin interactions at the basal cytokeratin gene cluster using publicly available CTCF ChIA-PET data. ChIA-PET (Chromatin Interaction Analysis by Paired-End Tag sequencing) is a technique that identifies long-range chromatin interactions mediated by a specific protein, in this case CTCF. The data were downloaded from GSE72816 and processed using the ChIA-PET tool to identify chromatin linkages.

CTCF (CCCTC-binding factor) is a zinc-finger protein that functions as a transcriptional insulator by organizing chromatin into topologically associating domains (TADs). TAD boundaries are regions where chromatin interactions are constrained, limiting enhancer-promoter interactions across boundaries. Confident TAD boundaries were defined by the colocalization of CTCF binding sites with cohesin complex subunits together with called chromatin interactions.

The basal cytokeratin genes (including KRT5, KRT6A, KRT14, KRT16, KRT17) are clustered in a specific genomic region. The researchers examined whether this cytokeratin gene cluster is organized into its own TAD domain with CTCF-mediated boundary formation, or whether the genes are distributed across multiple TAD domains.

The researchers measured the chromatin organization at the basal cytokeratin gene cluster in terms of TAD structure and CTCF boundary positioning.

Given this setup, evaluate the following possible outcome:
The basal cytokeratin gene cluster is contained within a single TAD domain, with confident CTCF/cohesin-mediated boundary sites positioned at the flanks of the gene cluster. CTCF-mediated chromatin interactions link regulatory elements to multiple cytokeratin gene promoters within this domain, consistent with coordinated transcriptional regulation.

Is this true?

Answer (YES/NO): NO